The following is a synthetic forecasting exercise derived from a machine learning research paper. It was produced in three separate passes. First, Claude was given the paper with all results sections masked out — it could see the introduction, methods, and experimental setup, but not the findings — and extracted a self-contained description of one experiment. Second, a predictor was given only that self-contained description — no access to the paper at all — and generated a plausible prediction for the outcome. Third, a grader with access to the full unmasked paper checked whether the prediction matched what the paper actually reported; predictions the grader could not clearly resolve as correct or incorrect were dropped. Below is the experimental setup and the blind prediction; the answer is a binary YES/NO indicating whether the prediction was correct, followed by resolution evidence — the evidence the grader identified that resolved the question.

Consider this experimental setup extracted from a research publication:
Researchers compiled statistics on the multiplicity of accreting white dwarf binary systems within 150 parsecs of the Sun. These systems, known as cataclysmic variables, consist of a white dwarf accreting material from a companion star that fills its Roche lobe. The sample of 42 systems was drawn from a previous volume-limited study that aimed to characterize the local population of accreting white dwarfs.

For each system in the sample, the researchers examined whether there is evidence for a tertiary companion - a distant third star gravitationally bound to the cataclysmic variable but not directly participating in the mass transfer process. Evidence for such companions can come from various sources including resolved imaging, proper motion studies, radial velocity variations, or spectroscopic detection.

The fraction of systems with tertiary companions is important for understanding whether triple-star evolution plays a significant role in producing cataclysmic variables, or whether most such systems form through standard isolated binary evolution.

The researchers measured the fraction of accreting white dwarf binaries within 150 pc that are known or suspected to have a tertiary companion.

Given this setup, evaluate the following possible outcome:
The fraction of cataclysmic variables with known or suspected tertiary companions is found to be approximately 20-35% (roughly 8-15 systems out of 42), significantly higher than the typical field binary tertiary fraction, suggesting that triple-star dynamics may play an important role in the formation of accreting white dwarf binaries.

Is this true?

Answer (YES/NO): NO